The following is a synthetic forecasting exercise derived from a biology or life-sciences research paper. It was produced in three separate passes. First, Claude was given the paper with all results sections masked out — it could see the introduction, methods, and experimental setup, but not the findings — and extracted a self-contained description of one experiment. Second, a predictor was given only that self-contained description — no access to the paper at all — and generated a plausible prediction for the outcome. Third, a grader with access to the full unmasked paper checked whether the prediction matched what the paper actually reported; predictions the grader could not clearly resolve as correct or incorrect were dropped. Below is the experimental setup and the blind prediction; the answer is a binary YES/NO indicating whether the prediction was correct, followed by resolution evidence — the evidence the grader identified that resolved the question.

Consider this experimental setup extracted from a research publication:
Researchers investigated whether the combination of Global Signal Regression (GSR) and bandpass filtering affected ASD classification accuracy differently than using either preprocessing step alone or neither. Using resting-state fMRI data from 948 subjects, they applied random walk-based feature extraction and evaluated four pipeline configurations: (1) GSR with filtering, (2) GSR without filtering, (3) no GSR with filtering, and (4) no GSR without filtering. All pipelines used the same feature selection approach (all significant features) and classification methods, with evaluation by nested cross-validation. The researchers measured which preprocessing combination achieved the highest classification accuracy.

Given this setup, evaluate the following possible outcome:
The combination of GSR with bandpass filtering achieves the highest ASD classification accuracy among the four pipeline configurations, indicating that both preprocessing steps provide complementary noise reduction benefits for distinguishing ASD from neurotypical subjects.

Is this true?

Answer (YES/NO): NO